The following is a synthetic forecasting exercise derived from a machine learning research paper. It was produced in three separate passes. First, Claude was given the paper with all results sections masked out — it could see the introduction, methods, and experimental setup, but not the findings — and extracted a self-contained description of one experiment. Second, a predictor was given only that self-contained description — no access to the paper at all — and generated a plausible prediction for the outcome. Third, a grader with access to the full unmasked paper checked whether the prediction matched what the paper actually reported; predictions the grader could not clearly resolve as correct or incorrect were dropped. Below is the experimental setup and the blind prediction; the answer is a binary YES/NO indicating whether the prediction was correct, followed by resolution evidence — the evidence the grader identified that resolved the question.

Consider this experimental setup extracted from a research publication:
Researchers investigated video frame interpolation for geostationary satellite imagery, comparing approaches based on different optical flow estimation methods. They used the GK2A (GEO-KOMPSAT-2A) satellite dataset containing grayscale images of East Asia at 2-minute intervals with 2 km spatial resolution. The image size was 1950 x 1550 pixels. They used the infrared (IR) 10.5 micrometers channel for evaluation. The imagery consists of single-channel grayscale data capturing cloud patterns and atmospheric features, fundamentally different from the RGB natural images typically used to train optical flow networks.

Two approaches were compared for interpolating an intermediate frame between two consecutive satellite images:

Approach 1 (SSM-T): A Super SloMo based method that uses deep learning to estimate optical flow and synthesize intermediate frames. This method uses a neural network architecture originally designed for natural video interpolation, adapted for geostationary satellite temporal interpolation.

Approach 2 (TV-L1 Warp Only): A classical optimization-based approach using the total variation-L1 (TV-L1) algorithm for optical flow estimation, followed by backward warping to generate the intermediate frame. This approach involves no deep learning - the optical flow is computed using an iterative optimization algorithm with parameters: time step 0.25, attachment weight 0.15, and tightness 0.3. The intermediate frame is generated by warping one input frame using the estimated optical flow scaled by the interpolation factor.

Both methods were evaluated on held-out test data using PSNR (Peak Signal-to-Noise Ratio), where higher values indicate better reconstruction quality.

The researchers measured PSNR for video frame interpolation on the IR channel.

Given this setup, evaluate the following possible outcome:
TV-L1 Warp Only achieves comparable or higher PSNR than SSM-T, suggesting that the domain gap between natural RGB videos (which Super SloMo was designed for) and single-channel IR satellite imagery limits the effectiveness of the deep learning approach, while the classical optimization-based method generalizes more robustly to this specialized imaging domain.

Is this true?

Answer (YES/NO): YES